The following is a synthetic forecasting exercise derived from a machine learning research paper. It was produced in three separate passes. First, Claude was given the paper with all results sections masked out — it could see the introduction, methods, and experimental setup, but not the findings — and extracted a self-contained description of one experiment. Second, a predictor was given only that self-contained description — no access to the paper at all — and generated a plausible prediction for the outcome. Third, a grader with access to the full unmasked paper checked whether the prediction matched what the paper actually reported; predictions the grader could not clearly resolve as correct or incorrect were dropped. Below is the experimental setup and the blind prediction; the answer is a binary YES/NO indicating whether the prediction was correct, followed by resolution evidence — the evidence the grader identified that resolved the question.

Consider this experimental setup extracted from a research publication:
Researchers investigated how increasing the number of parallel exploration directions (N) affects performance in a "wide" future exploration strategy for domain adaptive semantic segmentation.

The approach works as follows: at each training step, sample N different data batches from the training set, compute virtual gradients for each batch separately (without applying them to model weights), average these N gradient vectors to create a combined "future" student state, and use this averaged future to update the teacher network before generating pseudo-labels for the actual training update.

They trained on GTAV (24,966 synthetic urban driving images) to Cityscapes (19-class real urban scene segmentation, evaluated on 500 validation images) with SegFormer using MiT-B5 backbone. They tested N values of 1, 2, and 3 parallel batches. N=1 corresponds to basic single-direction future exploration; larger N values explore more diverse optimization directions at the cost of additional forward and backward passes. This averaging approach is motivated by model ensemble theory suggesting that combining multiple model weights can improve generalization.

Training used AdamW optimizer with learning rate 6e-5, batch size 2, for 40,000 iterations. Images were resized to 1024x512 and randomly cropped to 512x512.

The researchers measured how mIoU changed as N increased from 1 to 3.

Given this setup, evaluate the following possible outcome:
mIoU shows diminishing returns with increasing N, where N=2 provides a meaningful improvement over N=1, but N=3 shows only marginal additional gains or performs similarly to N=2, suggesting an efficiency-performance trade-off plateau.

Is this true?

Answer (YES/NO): NO